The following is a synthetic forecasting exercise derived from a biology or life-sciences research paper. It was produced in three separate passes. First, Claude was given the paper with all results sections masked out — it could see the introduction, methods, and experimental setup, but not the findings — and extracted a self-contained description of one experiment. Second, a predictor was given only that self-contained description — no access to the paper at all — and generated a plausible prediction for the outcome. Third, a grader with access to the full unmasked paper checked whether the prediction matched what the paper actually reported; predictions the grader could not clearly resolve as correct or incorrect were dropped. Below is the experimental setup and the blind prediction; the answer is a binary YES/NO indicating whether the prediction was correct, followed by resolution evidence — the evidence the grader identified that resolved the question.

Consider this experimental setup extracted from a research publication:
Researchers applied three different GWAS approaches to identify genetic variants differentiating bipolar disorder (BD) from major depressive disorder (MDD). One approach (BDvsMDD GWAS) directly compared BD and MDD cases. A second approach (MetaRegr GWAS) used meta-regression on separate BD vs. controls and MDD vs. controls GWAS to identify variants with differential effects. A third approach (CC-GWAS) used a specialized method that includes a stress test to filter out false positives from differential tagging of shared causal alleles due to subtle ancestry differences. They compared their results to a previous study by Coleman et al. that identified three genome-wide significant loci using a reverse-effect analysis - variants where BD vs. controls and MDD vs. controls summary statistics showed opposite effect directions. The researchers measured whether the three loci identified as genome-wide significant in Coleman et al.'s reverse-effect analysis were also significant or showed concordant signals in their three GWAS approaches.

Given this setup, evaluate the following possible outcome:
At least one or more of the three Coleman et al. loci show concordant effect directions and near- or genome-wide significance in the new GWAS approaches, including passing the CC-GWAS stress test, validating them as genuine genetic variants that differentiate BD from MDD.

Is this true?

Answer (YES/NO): NO